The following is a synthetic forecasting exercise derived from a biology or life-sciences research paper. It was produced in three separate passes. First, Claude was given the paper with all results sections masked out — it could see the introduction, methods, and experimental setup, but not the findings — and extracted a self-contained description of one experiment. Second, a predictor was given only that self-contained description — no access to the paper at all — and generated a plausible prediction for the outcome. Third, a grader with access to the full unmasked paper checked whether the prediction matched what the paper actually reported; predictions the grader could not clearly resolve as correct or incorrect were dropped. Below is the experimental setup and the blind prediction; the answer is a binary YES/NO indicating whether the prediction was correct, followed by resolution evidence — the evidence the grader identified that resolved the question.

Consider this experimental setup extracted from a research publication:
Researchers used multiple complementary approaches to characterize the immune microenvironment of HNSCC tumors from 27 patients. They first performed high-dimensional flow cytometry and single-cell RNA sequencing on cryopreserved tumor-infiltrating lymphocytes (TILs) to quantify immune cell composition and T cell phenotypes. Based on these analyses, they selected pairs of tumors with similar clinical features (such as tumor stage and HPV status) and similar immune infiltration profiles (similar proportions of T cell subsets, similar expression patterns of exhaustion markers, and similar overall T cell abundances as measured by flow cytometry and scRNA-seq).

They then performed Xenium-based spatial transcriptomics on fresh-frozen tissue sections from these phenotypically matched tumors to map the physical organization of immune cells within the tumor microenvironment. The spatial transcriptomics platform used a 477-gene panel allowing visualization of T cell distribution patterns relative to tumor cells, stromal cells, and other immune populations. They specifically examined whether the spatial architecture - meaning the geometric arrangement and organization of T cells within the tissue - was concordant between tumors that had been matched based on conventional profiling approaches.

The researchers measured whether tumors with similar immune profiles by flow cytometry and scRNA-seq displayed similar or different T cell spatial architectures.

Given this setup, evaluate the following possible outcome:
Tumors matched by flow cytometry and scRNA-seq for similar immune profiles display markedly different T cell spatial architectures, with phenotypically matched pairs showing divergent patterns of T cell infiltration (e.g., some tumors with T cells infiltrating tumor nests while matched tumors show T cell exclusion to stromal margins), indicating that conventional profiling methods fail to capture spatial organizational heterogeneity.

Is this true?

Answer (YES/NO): YES